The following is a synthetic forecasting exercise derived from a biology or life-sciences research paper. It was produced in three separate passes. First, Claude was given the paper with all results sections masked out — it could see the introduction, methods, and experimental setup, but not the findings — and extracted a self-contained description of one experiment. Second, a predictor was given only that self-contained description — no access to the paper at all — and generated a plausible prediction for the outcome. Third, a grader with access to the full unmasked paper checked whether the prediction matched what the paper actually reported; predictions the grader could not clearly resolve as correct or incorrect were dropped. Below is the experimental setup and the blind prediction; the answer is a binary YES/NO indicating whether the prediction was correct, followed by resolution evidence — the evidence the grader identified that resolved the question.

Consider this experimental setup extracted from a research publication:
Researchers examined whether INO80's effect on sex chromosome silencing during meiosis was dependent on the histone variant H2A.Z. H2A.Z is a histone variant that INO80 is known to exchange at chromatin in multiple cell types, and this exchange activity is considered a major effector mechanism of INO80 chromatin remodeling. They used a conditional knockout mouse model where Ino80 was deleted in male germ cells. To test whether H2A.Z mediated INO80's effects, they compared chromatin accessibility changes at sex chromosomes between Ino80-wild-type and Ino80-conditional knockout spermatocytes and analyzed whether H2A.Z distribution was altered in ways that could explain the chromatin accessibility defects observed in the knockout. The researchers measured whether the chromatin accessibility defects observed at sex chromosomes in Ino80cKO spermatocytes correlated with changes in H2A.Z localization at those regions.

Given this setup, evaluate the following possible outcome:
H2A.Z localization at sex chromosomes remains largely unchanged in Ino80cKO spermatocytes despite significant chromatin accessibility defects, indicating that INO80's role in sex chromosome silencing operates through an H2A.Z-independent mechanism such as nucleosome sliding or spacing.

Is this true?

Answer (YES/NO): YES